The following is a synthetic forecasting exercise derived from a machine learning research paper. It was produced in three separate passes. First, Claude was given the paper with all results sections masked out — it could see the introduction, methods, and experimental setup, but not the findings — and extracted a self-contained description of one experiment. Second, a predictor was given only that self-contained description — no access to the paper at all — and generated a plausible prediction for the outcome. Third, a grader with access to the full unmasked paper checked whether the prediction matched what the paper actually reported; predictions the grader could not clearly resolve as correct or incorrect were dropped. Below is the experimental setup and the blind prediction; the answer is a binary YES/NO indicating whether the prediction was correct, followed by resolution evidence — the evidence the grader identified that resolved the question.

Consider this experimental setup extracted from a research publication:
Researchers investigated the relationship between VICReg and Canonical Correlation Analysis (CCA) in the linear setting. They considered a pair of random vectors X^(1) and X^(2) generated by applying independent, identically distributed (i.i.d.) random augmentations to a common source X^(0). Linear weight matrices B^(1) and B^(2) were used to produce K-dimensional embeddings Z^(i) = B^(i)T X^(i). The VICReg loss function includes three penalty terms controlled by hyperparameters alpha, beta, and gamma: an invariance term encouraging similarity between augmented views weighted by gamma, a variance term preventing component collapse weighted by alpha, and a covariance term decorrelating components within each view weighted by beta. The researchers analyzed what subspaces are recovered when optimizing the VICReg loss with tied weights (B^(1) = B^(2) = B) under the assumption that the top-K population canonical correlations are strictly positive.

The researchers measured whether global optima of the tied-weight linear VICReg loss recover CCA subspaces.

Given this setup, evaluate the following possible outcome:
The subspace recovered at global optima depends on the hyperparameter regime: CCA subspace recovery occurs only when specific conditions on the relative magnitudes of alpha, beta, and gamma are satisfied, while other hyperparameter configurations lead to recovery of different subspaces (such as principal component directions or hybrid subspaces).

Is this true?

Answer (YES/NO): NO